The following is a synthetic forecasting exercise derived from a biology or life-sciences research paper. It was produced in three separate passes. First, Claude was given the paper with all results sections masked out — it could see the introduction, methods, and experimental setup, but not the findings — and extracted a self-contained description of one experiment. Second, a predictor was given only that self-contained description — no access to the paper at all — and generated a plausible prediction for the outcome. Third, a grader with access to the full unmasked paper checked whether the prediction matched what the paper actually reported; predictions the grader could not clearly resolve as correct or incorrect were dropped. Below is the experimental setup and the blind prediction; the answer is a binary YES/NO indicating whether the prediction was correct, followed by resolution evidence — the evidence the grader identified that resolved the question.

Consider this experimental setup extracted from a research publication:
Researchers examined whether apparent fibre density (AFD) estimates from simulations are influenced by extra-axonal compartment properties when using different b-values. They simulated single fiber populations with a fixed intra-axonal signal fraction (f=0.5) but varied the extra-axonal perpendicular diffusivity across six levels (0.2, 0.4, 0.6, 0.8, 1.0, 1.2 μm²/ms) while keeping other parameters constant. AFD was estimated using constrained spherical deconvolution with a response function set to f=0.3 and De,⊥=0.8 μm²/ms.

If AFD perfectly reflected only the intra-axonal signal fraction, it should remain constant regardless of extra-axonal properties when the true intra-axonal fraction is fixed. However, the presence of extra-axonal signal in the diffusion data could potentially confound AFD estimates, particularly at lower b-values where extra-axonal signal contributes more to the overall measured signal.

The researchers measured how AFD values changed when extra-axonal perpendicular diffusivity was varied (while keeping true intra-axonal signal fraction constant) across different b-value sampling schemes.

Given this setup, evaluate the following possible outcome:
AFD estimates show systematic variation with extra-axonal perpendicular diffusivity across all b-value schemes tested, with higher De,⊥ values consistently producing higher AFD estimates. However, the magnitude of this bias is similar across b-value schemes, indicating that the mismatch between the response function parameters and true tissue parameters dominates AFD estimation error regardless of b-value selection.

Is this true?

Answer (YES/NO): NO